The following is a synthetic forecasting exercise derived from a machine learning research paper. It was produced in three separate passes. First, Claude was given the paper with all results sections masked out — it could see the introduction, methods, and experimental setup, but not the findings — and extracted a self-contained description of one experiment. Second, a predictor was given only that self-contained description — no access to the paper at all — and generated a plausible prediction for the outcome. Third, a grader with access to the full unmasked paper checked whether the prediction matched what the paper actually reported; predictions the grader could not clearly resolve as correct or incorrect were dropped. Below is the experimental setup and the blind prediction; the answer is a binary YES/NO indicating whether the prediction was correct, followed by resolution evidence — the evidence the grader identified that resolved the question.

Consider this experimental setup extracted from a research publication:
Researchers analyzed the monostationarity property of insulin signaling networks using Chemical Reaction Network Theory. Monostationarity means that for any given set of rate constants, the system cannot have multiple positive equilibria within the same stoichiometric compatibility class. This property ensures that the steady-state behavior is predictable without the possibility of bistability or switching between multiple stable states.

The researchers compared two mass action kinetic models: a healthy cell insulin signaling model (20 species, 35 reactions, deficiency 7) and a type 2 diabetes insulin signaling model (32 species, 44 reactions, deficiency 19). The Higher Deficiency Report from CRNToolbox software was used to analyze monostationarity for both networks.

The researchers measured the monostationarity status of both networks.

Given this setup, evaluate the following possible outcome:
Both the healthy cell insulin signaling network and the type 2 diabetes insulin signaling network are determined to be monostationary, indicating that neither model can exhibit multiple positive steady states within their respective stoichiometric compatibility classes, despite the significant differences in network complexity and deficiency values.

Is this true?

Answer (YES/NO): YES